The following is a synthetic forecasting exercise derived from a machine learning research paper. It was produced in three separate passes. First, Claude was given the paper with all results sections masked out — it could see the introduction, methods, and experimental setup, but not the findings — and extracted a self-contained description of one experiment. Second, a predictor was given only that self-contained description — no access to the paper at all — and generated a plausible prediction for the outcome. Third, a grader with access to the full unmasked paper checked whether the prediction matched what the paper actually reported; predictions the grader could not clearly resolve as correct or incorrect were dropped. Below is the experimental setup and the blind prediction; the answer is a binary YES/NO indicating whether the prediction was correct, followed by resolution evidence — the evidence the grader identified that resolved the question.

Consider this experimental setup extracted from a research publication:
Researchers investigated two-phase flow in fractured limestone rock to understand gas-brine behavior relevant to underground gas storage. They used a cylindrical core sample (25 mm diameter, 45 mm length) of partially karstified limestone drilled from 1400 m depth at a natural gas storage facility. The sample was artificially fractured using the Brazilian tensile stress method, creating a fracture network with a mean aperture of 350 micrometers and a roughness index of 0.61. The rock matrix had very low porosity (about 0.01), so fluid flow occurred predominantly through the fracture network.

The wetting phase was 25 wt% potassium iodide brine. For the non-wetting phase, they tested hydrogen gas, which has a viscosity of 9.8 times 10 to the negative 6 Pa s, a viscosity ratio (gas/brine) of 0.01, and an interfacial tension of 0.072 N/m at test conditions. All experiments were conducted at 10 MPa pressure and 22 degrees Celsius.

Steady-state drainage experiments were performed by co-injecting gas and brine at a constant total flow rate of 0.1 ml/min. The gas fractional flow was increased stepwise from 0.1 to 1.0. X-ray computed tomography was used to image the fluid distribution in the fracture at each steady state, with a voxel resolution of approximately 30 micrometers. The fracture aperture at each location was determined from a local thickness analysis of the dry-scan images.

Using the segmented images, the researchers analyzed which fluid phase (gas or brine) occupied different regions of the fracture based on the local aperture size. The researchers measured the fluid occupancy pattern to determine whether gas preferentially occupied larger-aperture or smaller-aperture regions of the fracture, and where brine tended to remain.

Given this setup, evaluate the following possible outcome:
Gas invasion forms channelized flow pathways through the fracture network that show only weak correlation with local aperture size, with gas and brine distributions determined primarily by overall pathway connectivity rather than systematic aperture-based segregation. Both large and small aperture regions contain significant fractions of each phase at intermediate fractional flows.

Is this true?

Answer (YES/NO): NO